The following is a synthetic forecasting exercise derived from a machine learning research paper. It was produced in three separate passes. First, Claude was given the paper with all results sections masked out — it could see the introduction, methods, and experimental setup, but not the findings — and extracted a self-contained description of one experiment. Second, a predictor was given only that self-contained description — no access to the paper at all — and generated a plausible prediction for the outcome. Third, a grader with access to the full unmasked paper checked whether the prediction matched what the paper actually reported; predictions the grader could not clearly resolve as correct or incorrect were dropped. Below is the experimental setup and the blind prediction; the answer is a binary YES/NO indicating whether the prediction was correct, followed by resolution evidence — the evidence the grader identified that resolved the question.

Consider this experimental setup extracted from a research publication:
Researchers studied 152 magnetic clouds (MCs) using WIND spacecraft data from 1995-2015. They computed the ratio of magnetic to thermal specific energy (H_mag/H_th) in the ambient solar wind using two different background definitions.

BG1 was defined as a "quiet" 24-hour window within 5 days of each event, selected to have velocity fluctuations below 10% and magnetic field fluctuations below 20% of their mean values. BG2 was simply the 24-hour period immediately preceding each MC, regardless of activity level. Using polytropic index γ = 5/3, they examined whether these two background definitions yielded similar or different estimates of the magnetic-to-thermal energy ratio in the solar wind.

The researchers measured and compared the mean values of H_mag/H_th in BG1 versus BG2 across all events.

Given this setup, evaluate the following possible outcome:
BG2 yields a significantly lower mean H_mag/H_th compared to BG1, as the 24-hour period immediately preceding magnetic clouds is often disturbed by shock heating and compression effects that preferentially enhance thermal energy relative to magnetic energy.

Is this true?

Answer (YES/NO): NO